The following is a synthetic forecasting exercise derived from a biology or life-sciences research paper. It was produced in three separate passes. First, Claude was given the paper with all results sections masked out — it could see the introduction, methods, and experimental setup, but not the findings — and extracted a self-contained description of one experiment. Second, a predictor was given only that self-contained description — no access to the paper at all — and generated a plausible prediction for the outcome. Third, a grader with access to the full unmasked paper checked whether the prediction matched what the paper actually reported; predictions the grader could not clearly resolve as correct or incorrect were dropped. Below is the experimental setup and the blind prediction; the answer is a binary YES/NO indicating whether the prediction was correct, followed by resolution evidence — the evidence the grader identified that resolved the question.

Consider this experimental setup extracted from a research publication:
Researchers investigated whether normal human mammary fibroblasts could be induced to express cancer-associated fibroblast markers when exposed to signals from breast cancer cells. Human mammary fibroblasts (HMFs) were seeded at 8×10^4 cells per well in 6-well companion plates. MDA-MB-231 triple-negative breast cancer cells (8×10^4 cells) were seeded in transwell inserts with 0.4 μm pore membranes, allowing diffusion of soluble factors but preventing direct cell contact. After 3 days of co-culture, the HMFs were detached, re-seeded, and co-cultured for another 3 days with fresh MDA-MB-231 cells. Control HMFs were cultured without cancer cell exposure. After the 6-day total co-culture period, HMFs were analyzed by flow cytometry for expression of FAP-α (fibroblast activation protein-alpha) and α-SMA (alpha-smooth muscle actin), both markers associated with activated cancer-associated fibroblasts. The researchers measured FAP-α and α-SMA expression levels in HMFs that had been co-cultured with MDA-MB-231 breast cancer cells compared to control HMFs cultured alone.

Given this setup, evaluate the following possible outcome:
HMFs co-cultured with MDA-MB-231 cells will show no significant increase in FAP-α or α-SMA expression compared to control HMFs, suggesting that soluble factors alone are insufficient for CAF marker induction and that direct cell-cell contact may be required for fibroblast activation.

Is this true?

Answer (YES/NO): NO